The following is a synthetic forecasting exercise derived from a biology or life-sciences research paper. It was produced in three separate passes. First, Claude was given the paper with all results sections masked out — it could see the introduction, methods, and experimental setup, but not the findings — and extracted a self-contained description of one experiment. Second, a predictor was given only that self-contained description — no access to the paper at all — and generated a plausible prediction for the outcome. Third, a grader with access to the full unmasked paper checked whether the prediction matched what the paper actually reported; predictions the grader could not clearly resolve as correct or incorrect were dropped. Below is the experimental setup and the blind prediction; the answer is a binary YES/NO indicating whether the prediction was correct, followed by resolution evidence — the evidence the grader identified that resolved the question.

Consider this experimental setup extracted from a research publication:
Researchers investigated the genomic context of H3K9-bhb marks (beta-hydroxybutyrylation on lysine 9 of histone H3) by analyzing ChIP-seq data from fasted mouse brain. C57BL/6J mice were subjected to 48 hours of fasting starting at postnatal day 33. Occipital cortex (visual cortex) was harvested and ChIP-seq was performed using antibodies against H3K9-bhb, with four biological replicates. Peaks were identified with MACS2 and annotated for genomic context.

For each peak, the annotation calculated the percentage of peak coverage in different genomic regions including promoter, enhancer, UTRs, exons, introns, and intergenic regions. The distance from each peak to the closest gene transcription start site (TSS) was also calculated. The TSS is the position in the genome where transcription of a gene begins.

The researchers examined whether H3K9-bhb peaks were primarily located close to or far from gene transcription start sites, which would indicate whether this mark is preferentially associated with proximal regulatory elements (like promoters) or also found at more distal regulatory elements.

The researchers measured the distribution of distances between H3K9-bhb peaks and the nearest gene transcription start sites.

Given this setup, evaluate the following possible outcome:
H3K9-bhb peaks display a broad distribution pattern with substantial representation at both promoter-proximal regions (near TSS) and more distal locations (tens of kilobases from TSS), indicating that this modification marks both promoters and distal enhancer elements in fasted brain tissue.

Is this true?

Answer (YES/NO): YES